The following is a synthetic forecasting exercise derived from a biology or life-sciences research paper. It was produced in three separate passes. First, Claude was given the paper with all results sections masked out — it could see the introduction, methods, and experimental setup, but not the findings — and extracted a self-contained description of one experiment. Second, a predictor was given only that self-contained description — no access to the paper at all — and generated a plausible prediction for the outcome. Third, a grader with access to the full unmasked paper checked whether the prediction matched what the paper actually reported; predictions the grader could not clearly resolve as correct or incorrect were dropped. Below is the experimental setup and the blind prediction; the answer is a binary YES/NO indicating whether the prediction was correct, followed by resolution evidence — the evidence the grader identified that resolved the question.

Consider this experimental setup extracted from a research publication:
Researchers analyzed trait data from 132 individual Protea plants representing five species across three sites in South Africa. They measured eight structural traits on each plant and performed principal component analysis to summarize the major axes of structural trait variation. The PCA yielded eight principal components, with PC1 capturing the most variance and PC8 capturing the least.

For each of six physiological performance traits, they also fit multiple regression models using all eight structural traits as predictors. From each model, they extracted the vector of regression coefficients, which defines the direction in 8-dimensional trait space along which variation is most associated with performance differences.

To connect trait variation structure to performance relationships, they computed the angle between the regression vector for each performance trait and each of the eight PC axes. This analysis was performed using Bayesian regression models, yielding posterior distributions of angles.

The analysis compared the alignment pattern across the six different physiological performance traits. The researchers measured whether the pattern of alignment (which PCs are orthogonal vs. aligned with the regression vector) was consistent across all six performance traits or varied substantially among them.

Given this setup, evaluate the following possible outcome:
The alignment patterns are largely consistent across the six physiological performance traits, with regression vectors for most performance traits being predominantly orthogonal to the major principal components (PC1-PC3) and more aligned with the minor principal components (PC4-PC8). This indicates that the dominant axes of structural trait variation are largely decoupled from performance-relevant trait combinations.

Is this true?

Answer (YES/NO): YES